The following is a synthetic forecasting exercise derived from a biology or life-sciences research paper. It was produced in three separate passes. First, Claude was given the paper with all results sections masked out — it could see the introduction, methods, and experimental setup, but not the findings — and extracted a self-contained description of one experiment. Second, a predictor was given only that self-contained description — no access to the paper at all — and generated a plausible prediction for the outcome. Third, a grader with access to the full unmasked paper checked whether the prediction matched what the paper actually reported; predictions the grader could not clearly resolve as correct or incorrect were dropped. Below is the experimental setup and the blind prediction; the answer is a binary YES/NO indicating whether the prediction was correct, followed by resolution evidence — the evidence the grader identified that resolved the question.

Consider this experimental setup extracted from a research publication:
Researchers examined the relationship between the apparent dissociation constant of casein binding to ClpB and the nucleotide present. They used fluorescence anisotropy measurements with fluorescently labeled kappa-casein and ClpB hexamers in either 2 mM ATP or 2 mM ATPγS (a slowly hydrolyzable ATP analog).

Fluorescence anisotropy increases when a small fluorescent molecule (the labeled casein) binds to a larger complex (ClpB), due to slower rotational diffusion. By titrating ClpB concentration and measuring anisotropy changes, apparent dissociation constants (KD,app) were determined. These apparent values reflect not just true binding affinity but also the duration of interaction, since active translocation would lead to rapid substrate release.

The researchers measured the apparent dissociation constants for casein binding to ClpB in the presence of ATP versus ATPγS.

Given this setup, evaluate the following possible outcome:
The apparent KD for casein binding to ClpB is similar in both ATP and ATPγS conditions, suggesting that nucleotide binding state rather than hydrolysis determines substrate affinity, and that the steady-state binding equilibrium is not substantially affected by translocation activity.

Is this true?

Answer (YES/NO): NO